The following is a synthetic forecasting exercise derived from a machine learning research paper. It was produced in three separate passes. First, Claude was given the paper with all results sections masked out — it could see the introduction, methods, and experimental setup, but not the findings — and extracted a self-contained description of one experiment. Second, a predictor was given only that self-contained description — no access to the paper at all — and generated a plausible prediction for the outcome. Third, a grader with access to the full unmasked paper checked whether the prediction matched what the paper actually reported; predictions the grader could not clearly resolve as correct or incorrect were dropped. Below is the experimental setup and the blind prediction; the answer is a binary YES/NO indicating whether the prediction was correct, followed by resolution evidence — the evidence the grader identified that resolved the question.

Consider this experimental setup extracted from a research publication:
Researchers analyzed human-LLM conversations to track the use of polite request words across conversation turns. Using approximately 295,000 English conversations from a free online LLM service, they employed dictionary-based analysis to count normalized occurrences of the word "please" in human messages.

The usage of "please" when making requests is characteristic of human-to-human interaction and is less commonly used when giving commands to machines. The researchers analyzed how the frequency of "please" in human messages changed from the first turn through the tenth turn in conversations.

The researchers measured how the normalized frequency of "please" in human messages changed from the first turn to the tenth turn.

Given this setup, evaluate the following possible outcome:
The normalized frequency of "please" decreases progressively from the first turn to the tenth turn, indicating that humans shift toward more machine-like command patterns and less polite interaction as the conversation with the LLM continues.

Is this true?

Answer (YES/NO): NO